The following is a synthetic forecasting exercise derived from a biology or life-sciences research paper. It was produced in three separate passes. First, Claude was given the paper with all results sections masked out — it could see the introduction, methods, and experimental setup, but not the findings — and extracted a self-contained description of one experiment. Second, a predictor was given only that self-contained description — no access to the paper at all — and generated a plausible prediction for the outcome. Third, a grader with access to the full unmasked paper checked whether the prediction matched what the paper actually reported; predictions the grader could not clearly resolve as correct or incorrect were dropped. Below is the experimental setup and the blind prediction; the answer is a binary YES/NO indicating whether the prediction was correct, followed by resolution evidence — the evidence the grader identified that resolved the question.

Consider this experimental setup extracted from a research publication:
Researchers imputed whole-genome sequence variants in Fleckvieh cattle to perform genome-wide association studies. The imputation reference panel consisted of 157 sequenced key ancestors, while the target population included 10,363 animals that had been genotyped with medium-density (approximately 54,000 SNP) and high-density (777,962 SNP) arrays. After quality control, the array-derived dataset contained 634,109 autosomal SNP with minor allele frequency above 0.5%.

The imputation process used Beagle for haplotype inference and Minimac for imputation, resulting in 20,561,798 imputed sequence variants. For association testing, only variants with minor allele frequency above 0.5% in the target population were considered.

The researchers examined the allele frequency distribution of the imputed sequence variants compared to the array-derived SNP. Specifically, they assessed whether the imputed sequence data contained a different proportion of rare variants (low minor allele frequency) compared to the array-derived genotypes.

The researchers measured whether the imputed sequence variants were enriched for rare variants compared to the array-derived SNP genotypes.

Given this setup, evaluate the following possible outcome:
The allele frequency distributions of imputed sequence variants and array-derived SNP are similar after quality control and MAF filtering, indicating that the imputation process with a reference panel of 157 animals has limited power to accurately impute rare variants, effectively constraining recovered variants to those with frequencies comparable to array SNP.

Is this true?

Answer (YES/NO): NO